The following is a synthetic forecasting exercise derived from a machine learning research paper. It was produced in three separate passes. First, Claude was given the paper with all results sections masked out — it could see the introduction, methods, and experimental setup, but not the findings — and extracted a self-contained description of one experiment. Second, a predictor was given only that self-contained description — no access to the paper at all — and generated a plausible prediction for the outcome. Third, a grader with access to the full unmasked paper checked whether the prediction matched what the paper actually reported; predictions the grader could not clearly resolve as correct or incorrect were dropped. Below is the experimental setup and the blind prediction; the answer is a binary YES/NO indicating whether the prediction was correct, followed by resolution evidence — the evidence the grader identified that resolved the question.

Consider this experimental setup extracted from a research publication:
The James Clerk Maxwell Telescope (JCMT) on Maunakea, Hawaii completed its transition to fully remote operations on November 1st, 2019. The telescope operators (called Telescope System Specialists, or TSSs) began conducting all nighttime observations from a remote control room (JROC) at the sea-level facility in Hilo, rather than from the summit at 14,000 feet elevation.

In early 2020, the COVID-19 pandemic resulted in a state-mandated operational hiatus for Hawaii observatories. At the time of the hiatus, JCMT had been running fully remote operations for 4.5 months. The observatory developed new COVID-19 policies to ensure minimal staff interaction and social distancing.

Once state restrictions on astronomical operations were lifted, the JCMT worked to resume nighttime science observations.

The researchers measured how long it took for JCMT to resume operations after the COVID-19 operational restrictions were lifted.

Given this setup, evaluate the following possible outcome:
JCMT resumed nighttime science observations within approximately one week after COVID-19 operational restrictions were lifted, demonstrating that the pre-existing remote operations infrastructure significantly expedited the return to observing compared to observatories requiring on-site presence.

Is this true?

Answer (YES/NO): NO